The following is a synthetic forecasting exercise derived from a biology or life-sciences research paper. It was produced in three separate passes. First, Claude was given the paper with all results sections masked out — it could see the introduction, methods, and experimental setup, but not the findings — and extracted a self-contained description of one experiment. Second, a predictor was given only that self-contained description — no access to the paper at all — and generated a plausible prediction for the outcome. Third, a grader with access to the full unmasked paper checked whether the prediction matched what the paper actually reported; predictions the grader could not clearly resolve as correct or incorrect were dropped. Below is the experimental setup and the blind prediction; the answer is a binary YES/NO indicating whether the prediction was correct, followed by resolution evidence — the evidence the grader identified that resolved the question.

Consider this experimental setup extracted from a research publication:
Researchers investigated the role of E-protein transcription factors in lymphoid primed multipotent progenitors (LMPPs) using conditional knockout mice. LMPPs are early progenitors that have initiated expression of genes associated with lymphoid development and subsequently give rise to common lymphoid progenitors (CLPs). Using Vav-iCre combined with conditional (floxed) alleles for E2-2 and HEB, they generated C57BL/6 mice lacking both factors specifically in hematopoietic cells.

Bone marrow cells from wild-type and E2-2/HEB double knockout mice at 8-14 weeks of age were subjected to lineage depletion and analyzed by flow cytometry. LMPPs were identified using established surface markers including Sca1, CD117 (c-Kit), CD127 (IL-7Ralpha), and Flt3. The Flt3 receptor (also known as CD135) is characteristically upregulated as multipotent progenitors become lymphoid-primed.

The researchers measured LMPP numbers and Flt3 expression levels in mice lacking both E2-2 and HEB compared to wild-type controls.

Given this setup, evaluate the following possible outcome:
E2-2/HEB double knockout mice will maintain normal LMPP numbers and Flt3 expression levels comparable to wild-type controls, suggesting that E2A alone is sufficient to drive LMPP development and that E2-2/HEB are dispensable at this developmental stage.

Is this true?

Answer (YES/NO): NO